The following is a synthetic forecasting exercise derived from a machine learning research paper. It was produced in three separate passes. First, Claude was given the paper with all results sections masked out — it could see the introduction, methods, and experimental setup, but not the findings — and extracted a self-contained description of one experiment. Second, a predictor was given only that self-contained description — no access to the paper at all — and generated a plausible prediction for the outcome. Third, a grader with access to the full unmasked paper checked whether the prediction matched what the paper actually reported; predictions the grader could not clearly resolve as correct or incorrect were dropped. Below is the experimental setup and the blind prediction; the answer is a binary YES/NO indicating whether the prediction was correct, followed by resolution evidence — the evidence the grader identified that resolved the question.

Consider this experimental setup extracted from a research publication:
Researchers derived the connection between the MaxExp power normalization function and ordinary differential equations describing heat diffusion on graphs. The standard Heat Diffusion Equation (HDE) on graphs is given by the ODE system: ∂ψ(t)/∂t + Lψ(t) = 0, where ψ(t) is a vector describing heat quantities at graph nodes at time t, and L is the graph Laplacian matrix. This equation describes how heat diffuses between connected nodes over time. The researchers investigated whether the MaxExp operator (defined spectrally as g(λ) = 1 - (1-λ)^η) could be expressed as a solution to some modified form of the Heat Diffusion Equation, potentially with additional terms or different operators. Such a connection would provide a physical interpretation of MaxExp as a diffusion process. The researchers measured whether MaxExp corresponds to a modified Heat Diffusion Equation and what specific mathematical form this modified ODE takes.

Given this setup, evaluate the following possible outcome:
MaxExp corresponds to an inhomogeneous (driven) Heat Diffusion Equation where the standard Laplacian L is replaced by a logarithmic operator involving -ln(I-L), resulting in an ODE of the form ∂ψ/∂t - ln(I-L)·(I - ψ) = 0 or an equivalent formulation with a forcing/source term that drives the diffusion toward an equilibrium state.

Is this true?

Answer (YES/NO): NO